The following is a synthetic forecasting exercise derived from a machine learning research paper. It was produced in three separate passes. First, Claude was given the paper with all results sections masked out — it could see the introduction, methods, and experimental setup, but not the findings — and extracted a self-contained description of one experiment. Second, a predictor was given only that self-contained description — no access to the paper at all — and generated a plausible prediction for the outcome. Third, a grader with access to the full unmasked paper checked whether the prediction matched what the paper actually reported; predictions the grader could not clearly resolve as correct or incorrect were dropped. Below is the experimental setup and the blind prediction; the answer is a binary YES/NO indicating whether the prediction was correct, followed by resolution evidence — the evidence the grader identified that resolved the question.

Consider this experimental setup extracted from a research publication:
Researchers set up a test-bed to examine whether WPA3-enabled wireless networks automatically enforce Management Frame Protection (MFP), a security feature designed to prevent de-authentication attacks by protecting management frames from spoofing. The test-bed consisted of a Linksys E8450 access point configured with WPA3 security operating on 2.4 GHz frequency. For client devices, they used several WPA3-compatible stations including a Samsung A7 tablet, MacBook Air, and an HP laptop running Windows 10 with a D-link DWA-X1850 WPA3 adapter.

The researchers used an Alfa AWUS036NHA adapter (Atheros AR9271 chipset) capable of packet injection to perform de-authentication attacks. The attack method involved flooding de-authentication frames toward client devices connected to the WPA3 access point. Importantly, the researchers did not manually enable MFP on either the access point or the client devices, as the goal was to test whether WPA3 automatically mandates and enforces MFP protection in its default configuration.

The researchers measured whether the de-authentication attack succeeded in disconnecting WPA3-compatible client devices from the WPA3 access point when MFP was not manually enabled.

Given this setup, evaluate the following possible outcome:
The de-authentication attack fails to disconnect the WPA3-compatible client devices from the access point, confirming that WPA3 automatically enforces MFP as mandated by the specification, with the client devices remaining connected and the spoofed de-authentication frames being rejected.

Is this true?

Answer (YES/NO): NO